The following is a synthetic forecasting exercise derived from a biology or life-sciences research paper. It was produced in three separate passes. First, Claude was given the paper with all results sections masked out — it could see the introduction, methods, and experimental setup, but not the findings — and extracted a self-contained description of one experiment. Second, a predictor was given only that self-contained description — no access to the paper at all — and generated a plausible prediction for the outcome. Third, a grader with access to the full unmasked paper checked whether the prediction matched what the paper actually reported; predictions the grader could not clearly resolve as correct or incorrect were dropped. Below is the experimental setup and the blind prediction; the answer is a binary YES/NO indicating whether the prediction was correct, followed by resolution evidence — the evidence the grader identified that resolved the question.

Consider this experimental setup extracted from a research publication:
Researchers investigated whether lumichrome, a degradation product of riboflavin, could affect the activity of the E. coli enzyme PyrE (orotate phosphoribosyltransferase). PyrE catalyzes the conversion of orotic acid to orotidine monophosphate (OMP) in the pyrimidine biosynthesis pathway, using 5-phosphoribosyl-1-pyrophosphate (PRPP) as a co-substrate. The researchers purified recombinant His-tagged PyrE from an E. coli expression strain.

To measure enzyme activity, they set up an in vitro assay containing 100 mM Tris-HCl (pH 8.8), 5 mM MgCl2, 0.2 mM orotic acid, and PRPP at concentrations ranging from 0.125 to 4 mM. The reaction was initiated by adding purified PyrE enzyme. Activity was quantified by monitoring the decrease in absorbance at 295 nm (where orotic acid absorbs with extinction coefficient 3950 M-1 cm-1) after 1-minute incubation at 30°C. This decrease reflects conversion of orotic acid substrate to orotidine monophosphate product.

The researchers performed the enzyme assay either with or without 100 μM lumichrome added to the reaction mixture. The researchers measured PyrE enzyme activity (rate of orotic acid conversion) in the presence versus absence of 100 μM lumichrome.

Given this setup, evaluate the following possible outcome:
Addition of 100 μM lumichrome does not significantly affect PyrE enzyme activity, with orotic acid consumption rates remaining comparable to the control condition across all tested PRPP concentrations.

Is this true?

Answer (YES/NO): NO